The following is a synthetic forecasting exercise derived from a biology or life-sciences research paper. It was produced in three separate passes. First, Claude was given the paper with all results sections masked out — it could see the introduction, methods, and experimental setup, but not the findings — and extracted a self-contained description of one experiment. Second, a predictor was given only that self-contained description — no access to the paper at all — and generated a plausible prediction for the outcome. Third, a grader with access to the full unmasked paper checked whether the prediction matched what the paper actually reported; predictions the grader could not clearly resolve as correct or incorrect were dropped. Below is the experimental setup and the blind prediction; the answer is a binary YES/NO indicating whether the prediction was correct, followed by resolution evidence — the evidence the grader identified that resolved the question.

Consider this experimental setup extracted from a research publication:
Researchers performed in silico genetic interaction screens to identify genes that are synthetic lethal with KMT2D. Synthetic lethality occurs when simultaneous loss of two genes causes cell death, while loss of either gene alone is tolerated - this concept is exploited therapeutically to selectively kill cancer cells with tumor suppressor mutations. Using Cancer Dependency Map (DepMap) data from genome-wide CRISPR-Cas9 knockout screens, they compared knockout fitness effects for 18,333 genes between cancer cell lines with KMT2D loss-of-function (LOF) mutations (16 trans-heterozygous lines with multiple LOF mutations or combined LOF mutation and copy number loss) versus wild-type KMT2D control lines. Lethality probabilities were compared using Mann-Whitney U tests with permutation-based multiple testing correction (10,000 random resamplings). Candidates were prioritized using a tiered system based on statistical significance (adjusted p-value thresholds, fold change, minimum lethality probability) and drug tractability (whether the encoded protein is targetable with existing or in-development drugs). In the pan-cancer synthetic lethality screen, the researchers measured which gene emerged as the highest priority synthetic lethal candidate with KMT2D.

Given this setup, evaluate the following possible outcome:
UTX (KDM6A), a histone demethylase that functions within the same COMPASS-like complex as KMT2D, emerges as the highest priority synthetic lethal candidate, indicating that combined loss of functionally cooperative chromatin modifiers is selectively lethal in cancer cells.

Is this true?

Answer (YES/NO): NO